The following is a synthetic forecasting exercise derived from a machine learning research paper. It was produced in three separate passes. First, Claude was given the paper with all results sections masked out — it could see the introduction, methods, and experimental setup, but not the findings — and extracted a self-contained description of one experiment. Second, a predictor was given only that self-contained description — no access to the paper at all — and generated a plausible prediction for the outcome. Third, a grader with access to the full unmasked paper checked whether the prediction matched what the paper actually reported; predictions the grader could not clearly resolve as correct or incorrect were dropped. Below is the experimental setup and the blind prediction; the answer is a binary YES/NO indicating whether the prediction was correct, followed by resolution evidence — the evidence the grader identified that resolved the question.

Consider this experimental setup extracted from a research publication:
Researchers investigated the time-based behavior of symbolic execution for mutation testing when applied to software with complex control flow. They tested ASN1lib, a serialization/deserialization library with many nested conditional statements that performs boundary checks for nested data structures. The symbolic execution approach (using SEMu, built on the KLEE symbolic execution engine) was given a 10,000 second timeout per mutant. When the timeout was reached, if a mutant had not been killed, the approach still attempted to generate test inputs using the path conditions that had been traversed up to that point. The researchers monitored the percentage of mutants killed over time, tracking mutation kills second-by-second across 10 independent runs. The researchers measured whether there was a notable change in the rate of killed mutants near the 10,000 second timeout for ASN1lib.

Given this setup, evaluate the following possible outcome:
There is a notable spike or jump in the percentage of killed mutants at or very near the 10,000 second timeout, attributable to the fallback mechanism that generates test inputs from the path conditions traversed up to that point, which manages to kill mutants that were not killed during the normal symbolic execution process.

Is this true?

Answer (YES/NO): YES